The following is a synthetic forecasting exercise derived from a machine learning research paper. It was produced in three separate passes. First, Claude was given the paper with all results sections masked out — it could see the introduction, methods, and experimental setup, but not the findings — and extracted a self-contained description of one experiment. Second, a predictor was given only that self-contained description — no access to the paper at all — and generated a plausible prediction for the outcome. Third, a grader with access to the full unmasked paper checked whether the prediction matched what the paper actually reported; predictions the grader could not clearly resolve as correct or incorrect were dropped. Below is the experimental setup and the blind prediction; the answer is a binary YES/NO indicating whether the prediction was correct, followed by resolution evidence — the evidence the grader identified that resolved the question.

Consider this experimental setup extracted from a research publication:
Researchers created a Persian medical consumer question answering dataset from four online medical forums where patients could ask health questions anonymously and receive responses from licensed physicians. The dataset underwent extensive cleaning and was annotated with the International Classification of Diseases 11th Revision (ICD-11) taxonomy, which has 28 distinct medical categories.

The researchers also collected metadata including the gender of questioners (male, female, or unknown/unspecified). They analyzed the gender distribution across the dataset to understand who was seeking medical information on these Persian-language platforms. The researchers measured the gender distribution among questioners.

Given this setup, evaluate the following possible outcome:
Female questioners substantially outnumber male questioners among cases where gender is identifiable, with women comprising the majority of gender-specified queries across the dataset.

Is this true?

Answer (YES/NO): YES